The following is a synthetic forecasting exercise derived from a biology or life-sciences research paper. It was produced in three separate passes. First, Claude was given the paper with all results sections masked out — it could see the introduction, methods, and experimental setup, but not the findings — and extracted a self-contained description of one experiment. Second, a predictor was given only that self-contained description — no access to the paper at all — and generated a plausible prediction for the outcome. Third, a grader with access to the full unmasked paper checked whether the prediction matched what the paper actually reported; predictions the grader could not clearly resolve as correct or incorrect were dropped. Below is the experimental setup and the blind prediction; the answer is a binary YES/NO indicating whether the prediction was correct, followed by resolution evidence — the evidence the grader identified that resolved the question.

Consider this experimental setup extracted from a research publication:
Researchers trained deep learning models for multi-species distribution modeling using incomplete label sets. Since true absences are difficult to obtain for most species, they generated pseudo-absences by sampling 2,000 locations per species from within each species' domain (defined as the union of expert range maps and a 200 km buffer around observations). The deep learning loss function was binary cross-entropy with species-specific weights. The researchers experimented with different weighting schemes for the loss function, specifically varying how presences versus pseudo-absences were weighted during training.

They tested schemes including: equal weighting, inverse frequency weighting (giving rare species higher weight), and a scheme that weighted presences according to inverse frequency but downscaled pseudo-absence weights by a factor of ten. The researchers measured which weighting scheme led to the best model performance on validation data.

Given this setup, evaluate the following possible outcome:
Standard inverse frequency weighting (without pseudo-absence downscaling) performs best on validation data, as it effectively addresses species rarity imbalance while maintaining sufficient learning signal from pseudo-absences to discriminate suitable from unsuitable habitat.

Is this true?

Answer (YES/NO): NO